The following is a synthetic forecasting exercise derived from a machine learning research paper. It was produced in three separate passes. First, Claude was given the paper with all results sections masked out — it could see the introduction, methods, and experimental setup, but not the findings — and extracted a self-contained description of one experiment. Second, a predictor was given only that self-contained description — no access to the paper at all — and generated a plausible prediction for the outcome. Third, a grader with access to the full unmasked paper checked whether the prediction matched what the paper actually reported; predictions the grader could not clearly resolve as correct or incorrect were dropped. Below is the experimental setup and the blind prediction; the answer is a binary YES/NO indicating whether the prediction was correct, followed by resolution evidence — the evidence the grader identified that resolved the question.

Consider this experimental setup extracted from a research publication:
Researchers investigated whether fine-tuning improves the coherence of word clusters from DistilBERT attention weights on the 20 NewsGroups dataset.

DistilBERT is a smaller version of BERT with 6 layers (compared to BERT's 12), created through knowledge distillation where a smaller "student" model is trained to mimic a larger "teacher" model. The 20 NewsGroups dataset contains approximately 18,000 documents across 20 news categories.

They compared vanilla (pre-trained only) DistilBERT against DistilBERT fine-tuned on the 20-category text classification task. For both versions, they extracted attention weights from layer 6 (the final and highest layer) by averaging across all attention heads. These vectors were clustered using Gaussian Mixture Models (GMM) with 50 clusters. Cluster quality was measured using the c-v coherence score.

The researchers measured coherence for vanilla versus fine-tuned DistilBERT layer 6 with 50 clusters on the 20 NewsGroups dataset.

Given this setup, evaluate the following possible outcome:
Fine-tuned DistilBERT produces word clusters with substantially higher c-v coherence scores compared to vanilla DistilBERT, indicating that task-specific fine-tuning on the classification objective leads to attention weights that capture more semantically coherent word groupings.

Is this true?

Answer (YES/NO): NO